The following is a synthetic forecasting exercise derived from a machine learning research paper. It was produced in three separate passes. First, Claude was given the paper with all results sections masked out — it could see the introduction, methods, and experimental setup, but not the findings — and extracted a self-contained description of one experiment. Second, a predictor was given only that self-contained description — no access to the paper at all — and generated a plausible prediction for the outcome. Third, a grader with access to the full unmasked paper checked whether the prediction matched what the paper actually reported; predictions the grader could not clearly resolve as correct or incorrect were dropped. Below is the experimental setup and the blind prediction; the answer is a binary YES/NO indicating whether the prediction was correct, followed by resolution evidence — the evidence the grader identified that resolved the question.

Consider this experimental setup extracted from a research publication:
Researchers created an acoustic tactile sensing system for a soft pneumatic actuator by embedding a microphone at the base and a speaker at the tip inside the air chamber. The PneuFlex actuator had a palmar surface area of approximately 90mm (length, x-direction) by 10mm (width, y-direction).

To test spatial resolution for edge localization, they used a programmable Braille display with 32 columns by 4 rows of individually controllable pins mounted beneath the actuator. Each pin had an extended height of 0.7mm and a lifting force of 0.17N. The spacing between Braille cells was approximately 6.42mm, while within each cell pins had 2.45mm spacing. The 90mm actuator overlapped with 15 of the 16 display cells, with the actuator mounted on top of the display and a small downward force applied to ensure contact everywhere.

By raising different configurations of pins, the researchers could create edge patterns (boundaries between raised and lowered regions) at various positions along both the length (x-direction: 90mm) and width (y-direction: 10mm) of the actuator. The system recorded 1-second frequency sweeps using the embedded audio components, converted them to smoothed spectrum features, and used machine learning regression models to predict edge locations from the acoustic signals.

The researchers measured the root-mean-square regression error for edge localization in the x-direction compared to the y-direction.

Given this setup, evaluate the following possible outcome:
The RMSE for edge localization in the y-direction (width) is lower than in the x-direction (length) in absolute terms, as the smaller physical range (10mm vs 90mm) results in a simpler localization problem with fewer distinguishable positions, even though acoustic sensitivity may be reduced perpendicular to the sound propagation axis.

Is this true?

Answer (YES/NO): YES